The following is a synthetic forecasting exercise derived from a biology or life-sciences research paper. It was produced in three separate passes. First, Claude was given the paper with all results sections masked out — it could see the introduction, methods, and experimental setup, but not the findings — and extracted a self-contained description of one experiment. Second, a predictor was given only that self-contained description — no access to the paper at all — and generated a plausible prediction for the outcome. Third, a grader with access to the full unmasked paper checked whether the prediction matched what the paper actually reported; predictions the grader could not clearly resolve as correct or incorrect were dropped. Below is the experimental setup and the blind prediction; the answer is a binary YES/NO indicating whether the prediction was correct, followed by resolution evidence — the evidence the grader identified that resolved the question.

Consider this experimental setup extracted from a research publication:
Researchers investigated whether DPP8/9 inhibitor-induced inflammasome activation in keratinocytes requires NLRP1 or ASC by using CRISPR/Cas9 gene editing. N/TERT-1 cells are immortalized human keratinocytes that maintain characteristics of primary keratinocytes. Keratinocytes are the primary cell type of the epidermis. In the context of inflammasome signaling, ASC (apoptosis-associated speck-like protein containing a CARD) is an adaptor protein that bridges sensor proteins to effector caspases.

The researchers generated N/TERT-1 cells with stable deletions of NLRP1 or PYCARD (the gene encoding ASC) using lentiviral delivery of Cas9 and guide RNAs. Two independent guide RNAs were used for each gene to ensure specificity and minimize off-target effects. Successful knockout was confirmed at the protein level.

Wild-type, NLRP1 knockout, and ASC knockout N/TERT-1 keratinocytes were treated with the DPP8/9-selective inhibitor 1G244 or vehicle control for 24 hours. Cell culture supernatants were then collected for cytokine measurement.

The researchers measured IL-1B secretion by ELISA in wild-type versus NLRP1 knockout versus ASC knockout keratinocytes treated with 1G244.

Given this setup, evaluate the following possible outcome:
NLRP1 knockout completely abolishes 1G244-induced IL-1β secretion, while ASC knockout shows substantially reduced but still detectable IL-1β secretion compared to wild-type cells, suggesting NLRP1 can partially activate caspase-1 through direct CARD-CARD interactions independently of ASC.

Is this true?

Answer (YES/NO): NO